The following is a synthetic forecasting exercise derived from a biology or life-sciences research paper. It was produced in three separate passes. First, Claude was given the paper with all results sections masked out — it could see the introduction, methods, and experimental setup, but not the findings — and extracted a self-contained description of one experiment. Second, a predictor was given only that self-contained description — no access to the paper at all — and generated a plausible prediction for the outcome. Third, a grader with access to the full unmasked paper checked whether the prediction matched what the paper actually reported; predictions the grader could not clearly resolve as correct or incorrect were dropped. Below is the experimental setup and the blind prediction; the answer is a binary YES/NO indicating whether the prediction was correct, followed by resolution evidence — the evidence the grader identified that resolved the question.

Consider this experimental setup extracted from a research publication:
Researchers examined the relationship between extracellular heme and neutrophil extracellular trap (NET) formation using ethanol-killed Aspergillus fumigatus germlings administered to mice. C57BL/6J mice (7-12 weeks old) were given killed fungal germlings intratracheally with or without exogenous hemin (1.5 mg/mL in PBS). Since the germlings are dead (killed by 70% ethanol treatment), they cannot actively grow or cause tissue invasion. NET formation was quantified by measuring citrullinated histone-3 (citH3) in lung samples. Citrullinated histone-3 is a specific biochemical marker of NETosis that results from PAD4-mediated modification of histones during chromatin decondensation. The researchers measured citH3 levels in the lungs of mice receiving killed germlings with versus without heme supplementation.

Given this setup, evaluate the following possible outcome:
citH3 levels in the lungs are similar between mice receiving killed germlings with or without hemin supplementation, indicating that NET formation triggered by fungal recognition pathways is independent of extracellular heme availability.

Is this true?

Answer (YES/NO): NO